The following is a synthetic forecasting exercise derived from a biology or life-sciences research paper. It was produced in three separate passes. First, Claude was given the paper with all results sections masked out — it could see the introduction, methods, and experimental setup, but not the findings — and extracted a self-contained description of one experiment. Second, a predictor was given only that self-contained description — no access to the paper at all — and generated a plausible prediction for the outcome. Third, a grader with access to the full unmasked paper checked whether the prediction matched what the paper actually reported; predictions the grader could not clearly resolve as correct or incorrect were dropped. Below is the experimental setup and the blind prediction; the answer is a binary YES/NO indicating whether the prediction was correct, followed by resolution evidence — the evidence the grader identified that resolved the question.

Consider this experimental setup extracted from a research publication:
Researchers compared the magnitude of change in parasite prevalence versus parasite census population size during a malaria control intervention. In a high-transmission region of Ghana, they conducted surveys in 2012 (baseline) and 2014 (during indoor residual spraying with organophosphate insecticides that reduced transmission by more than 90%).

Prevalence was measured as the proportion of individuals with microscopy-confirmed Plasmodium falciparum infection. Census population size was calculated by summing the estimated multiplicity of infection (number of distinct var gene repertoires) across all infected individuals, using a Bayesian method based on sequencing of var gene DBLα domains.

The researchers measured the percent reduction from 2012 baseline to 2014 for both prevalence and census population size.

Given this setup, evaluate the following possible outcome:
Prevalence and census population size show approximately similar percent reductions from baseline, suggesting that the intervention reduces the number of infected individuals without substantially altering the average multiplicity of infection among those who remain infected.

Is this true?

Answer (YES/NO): NO